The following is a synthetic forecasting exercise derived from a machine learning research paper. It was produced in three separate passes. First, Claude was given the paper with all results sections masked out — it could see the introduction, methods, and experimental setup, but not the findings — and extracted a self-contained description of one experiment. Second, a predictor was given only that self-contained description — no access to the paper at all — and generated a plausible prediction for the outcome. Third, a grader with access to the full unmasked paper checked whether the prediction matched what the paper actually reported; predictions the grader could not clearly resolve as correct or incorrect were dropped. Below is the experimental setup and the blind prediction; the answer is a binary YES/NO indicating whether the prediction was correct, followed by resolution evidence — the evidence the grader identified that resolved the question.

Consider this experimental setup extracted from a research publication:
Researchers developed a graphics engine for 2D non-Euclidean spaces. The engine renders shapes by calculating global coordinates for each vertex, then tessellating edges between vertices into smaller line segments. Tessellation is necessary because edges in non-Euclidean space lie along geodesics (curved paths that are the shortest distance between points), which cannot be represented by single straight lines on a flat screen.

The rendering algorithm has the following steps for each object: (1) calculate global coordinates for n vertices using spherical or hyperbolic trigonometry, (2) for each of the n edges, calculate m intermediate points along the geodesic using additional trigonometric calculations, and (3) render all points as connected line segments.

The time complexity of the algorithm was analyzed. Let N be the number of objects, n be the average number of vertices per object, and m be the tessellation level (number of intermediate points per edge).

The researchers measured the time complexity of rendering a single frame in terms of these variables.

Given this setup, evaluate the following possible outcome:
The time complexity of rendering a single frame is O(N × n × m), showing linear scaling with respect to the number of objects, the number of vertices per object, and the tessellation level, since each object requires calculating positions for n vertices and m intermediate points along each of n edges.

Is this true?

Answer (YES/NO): YES